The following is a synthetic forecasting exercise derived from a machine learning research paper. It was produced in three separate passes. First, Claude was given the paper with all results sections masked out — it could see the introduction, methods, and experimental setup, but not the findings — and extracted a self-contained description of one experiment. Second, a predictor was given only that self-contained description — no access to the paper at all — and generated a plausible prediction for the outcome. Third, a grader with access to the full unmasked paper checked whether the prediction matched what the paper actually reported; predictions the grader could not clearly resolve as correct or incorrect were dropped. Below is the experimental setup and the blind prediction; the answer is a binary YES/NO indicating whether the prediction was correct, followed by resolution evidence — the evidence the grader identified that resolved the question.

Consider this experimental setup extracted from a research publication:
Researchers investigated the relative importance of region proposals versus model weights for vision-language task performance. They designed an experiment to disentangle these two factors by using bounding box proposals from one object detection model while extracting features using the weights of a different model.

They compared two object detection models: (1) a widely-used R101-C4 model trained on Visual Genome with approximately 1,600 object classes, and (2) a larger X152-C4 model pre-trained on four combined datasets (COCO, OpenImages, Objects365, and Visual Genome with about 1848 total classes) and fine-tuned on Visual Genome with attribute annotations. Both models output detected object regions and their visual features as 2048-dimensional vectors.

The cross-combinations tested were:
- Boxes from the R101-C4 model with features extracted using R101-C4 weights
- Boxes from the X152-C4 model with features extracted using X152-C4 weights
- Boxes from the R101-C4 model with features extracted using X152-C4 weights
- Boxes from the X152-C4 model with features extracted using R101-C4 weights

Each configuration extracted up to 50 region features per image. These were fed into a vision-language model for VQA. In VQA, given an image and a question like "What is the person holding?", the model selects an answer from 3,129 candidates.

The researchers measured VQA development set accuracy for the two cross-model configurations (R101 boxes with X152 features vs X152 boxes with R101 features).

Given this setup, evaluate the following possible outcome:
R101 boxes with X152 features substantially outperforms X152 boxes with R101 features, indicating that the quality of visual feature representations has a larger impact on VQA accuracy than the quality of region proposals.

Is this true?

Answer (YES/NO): YES